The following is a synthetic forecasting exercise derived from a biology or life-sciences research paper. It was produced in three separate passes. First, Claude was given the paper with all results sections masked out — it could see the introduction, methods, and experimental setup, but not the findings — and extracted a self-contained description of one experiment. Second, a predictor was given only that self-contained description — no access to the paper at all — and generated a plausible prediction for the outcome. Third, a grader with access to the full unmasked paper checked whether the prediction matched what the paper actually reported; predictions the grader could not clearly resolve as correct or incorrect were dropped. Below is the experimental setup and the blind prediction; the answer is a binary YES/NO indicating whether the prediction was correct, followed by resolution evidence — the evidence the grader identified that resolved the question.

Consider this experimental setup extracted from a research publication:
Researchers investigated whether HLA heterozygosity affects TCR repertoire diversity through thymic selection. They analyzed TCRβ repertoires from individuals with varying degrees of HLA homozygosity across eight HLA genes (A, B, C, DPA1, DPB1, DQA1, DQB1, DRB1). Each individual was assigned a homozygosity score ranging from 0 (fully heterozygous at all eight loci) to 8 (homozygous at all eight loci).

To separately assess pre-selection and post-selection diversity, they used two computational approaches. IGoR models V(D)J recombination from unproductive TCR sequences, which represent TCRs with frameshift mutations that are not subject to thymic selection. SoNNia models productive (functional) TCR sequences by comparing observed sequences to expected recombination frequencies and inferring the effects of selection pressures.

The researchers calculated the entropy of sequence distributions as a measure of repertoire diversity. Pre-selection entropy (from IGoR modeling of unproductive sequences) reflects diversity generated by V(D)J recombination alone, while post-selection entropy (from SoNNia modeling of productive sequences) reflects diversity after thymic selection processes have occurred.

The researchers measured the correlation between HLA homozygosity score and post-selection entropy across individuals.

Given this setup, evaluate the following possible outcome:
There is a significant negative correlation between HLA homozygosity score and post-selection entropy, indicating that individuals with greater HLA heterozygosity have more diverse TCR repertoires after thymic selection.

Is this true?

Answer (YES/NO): NO